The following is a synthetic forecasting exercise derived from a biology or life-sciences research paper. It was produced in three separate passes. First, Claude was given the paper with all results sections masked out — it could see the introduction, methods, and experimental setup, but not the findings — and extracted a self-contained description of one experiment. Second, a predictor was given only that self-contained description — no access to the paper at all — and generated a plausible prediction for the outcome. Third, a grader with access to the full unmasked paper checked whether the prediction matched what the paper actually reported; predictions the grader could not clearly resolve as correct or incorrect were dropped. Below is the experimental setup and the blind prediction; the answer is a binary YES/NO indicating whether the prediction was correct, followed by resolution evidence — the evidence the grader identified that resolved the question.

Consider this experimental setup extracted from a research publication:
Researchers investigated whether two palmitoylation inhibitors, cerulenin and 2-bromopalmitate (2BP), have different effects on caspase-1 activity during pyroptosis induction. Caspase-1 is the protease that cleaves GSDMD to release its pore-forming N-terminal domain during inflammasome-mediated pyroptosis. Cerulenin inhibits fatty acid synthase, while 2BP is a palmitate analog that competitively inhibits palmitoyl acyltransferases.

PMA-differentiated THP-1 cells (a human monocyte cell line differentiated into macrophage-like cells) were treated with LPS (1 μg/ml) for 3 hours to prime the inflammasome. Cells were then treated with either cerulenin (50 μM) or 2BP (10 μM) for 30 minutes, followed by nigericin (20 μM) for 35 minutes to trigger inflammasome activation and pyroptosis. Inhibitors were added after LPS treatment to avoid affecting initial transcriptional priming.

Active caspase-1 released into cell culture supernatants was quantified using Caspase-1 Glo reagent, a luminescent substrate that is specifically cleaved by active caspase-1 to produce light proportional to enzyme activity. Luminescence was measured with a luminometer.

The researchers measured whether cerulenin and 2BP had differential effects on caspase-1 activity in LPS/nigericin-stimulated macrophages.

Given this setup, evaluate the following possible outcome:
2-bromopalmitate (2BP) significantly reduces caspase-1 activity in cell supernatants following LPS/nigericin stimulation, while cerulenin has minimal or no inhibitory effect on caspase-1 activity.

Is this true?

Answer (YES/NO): NO